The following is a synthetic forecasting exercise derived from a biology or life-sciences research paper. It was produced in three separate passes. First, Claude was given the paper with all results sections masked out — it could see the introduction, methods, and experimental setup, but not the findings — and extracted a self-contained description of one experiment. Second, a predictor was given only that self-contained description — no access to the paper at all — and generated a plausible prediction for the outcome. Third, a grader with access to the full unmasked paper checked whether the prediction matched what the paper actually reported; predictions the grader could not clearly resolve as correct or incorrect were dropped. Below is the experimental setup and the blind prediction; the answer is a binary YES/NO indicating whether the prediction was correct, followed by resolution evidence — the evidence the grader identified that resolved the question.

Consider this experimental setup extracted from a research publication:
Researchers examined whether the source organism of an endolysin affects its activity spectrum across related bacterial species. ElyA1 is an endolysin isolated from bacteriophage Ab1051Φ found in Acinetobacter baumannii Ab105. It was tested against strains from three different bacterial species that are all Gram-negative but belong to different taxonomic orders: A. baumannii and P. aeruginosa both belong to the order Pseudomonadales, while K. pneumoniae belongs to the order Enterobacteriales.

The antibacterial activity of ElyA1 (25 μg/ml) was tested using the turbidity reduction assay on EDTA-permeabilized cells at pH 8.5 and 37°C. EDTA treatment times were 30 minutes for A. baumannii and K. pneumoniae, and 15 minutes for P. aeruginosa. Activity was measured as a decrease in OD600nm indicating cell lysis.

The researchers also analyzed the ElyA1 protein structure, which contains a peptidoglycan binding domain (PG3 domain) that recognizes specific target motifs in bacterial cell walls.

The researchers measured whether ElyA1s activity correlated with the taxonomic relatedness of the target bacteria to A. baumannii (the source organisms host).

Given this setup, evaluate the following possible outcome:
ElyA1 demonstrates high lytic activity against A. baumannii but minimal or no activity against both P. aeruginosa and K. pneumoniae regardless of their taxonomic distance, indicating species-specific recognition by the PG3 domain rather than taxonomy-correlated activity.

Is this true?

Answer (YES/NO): NO